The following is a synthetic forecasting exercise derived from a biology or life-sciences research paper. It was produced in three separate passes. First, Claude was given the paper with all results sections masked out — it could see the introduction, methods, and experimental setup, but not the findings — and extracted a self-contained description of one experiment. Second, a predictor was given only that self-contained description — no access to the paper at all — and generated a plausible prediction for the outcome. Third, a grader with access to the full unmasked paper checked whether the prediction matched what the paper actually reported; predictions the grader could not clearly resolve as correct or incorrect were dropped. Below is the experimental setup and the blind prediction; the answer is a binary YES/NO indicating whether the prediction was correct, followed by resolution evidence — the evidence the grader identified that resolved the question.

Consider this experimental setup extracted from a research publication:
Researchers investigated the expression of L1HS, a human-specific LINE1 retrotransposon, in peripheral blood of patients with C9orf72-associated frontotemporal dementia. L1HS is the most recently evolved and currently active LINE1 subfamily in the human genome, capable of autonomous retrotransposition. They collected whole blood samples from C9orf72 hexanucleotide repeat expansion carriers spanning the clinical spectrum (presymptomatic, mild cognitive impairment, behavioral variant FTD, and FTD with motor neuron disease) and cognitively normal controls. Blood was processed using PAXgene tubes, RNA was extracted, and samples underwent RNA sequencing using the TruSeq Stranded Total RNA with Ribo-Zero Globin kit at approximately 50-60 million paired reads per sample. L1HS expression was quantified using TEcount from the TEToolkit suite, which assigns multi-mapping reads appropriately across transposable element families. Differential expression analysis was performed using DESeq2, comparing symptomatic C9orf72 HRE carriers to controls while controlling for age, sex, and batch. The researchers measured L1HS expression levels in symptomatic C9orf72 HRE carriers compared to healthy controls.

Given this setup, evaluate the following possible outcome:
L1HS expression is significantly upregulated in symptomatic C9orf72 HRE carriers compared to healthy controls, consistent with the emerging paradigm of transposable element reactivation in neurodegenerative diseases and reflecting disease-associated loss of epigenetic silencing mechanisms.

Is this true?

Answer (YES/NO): YES